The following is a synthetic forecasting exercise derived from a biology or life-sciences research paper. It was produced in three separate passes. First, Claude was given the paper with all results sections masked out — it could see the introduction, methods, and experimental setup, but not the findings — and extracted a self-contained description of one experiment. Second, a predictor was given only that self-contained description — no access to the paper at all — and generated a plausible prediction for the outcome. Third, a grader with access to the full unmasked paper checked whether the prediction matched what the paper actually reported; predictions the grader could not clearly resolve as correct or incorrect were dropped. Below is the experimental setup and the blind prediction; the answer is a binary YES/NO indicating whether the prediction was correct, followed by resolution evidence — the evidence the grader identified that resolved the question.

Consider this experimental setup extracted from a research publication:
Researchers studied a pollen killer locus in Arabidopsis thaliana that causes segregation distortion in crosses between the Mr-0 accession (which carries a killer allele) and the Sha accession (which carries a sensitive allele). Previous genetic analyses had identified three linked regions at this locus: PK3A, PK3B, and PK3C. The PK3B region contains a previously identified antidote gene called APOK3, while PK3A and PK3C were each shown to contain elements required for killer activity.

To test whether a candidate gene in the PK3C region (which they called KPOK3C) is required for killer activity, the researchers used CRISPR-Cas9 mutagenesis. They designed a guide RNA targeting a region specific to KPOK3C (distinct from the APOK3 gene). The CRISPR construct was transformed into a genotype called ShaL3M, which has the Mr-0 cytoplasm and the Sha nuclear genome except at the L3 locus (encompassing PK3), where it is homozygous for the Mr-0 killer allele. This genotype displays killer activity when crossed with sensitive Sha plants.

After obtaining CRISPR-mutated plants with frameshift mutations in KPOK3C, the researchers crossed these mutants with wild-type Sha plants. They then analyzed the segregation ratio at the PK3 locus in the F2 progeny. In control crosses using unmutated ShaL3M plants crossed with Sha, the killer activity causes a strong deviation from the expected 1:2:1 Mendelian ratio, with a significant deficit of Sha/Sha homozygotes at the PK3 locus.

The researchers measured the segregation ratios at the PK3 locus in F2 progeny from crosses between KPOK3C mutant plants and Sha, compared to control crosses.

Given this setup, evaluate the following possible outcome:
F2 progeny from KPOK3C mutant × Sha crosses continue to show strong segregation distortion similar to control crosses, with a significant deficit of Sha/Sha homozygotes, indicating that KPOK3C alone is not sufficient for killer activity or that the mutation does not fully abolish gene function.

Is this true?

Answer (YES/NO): NO